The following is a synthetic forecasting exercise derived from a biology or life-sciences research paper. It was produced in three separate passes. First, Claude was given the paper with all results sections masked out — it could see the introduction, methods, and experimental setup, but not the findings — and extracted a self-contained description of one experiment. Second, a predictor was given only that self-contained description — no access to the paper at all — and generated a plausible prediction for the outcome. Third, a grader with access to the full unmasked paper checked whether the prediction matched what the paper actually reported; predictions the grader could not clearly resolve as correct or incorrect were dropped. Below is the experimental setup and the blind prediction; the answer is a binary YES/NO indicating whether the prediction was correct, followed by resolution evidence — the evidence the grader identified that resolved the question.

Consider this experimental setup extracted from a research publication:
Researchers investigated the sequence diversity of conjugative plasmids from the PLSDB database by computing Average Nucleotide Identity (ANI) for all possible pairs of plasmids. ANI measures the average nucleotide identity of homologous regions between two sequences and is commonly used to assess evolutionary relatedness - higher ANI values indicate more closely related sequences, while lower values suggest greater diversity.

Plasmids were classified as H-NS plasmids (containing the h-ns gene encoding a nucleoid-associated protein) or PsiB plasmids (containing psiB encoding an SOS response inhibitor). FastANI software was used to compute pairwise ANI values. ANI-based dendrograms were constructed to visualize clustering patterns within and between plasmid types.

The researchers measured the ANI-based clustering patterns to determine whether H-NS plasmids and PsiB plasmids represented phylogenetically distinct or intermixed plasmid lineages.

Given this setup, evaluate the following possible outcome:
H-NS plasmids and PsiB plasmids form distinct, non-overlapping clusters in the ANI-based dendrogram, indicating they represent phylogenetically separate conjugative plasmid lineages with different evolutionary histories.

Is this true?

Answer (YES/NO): NO